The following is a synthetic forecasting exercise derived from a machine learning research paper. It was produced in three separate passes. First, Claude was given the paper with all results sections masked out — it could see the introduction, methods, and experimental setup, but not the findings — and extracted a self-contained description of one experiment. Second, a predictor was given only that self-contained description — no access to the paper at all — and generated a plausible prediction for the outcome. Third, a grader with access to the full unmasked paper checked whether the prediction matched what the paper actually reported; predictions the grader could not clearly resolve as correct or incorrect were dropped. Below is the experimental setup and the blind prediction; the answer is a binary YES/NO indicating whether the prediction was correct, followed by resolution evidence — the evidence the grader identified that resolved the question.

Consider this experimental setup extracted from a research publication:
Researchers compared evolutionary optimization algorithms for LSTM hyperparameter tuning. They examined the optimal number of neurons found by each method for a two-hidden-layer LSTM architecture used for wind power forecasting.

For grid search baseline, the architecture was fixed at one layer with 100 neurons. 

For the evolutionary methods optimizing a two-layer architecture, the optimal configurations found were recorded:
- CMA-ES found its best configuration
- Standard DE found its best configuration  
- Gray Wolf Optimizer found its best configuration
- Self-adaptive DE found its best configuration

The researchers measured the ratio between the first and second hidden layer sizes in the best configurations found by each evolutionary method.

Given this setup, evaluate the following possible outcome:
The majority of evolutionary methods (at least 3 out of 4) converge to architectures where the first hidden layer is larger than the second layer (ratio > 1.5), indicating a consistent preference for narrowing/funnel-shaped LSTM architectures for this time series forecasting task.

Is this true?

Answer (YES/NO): YES